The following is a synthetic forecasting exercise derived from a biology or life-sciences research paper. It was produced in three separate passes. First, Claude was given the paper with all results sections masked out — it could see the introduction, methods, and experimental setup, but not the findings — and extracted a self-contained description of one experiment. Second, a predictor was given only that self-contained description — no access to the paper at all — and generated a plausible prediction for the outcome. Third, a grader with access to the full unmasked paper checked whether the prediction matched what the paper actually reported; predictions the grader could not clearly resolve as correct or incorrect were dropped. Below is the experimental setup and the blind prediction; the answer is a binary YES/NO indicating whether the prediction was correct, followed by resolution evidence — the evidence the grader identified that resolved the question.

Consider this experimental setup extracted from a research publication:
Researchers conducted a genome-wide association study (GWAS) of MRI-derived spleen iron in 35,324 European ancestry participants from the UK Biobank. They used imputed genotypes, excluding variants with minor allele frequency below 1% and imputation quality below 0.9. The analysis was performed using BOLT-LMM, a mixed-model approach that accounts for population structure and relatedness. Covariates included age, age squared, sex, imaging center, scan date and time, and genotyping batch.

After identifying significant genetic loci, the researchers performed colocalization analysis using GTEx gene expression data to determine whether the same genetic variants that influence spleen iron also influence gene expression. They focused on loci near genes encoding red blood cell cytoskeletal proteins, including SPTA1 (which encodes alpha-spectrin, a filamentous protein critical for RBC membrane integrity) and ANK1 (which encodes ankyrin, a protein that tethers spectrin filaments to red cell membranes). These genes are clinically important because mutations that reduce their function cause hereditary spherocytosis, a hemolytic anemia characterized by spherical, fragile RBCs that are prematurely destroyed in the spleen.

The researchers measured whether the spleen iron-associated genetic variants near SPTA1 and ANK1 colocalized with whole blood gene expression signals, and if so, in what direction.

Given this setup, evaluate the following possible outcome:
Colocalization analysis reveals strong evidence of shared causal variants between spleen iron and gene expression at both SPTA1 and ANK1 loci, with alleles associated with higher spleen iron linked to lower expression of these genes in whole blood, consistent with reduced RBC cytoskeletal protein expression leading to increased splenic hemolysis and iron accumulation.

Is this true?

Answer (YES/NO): NO